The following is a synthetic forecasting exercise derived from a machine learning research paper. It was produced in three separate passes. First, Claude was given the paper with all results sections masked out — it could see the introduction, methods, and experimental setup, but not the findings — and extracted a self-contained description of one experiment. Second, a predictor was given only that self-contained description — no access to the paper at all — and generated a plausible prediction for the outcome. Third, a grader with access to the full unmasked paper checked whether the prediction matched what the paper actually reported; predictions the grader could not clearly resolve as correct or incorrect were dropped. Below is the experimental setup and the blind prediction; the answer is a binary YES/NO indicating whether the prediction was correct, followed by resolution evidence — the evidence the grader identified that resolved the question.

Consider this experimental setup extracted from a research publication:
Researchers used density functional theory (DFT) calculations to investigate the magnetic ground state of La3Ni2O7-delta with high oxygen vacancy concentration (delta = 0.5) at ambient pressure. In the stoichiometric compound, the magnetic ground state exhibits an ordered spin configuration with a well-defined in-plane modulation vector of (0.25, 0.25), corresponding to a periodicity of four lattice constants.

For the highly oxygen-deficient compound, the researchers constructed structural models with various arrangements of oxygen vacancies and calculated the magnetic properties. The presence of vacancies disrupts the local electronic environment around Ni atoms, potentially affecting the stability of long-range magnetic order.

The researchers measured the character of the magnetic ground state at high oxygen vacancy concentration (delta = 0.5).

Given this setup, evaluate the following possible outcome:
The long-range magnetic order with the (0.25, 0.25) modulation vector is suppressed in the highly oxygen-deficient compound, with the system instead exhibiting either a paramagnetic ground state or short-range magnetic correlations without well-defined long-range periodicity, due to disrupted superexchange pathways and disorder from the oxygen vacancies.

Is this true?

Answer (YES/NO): YES